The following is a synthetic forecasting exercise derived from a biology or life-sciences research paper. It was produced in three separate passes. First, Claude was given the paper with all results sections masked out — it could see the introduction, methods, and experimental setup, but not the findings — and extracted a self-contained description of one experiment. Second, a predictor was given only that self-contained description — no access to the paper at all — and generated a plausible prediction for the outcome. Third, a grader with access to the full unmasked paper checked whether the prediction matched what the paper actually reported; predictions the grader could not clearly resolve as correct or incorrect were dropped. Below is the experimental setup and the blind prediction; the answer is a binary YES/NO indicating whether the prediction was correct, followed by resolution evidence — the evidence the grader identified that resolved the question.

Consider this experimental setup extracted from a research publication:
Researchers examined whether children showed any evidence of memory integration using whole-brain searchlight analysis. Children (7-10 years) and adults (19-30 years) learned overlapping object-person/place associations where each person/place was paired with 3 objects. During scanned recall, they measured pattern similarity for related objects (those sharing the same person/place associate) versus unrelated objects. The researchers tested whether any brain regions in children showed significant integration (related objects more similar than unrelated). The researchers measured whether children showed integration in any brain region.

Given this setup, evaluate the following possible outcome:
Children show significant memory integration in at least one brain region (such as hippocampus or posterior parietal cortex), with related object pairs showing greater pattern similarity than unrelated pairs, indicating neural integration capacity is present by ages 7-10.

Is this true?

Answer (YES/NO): NO